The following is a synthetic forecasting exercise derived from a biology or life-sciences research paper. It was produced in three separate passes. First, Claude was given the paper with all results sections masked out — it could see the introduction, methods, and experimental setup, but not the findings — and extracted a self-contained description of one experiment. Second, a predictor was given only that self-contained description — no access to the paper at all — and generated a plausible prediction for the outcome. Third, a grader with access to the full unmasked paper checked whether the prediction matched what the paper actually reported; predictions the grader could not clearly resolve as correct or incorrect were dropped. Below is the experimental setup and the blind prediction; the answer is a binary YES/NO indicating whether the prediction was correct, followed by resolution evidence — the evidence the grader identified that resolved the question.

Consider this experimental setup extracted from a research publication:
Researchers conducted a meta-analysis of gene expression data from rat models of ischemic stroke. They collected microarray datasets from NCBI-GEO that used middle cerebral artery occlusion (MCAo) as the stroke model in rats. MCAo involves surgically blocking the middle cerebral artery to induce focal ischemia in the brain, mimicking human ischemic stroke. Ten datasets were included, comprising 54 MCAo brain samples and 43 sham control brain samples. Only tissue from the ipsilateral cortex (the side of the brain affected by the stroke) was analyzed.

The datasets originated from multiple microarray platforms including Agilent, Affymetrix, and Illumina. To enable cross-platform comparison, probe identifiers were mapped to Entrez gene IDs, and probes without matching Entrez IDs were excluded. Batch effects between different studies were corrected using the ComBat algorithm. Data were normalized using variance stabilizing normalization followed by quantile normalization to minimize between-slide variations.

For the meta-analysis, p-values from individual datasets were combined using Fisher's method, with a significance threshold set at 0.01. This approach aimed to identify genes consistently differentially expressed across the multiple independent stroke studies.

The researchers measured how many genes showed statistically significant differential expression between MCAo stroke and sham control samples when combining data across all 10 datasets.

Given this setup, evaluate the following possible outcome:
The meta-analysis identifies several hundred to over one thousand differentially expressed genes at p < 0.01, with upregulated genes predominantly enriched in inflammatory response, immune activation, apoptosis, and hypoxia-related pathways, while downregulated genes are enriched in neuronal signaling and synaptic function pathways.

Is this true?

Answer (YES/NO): NO